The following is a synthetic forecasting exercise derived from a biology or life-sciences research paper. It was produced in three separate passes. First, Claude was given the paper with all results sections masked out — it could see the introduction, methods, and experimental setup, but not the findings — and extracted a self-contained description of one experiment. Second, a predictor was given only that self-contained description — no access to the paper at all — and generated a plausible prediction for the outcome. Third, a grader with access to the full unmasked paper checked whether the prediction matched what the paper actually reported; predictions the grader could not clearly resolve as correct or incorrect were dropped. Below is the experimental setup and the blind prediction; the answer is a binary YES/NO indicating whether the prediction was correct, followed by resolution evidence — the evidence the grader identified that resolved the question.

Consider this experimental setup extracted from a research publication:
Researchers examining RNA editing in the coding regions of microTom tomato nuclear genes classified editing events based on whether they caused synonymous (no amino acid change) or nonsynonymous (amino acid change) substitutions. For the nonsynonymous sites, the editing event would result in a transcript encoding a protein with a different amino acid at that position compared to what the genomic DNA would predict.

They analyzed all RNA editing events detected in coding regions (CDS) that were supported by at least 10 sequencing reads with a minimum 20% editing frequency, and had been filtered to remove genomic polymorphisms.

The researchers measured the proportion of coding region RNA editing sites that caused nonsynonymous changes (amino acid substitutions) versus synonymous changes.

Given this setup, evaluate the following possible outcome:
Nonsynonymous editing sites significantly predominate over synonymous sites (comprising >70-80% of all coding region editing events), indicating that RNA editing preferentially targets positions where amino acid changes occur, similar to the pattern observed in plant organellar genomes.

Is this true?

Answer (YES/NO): NO